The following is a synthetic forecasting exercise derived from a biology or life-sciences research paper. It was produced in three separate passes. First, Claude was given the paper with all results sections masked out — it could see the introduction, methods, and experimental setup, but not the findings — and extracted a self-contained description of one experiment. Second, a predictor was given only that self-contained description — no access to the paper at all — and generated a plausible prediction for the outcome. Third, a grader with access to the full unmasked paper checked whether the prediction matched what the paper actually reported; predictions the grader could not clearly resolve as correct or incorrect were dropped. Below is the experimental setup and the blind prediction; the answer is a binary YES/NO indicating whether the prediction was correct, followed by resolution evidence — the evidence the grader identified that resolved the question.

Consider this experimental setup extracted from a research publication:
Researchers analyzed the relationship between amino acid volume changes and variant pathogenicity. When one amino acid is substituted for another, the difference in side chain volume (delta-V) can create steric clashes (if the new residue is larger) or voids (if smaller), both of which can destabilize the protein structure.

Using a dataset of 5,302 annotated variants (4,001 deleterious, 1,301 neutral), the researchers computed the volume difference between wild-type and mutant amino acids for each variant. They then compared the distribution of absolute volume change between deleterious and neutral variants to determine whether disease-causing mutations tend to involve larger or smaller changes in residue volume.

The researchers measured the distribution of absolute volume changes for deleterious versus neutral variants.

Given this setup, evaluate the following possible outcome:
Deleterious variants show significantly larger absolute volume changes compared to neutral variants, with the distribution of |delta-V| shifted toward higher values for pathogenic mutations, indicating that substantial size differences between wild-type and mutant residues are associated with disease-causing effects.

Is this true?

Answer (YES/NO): YES